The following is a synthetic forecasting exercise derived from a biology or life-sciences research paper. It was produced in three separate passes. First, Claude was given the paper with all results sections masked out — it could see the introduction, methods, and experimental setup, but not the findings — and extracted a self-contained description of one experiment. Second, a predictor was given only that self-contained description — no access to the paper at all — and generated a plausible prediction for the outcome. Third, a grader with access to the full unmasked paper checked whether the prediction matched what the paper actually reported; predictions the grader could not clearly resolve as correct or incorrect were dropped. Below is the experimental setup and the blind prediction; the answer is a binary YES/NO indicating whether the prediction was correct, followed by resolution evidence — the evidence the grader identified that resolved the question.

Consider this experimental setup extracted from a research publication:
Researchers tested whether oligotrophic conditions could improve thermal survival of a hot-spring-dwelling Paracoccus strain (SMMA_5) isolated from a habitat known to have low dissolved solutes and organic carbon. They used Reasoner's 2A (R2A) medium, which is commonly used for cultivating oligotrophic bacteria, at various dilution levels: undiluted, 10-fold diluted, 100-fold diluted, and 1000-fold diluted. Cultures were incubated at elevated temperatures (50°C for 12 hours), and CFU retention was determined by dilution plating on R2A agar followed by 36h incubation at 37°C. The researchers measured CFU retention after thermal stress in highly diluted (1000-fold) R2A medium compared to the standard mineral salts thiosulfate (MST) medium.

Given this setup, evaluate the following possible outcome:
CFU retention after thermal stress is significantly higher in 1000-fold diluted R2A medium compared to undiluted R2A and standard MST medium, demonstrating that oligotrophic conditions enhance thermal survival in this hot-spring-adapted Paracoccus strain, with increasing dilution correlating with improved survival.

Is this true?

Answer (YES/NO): YES